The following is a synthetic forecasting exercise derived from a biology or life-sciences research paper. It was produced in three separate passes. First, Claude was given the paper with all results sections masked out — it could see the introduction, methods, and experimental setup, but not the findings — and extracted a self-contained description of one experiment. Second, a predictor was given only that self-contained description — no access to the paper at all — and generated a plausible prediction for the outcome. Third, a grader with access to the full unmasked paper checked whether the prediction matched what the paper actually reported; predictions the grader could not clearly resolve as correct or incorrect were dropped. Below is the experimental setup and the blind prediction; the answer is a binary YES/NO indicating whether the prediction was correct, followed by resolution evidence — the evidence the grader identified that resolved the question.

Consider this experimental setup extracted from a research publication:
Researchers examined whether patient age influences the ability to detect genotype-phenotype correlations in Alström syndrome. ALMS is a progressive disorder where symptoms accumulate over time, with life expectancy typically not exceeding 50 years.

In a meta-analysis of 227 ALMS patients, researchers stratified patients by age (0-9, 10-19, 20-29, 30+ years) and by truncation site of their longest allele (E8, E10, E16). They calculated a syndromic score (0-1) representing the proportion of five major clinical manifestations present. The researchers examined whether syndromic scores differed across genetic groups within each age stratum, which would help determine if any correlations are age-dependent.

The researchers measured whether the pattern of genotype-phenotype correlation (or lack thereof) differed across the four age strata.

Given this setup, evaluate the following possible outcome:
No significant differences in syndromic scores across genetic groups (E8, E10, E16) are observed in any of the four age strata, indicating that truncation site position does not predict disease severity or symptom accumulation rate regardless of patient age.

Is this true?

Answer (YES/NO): NO